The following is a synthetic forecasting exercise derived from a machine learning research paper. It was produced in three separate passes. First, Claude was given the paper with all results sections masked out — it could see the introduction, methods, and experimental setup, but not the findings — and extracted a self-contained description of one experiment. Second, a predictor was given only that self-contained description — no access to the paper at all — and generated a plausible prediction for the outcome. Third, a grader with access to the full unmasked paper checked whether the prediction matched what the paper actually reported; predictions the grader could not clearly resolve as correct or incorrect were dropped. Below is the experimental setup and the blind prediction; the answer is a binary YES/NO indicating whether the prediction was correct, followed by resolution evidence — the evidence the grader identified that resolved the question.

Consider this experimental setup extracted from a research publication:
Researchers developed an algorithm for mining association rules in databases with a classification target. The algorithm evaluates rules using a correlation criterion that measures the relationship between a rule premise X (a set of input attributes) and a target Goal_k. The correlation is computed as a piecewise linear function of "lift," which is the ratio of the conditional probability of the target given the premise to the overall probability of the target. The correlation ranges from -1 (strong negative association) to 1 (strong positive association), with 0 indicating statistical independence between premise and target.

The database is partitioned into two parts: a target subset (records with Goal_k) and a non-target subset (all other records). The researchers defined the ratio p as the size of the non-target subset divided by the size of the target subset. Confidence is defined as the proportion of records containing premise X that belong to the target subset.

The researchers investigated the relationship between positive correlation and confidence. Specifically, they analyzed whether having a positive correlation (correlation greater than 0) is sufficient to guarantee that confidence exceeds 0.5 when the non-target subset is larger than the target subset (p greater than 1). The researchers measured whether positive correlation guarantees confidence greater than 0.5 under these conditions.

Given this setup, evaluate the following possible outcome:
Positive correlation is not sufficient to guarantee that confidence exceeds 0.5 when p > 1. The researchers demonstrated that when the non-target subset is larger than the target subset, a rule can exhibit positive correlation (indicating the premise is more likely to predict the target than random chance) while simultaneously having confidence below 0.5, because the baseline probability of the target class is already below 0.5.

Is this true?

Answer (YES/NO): YES